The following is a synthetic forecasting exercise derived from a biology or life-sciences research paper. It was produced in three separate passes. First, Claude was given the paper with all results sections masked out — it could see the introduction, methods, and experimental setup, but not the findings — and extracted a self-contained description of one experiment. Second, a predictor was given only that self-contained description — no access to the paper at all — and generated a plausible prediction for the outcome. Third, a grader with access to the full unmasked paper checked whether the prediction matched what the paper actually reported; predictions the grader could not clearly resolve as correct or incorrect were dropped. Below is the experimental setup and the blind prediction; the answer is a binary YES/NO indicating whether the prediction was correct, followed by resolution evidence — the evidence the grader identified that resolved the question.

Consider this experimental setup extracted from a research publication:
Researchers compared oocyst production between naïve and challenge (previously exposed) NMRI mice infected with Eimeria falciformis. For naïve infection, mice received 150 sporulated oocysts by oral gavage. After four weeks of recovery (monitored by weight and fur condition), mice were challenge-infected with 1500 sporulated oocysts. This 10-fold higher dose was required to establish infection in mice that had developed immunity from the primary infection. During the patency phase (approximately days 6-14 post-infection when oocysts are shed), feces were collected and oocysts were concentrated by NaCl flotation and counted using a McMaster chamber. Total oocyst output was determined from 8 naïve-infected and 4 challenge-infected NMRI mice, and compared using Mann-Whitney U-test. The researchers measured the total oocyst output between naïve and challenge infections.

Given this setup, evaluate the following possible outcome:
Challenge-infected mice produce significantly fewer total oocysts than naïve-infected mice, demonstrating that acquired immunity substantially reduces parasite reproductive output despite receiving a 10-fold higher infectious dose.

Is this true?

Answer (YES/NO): YES